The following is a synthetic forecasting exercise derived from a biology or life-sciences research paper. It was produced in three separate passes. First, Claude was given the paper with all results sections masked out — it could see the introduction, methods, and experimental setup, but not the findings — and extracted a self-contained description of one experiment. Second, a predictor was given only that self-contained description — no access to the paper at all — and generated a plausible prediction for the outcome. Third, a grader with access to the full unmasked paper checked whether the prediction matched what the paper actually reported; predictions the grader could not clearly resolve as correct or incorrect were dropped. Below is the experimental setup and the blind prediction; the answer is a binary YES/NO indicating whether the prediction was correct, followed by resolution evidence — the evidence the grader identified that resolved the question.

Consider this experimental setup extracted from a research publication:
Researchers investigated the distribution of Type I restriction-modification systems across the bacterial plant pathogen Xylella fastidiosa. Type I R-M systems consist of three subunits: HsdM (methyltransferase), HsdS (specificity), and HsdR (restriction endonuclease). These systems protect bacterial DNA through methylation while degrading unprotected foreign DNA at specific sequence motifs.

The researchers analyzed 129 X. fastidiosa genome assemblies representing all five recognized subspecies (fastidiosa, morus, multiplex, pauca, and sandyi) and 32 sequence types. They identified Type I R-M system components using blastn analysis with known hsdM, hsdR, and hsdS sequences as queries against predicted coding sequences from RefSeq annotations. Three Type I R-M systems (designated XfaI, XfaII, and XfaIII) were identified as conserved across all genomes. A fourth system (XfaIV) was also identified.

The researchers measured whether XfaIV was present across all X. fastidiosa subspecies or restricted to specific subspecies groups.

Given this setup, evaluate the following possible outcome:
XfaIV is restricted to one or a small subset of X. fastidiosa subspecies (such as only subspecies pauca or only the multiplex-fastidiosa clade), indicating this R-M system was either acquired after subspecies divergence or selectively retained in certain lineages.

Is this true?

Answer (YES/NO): NO